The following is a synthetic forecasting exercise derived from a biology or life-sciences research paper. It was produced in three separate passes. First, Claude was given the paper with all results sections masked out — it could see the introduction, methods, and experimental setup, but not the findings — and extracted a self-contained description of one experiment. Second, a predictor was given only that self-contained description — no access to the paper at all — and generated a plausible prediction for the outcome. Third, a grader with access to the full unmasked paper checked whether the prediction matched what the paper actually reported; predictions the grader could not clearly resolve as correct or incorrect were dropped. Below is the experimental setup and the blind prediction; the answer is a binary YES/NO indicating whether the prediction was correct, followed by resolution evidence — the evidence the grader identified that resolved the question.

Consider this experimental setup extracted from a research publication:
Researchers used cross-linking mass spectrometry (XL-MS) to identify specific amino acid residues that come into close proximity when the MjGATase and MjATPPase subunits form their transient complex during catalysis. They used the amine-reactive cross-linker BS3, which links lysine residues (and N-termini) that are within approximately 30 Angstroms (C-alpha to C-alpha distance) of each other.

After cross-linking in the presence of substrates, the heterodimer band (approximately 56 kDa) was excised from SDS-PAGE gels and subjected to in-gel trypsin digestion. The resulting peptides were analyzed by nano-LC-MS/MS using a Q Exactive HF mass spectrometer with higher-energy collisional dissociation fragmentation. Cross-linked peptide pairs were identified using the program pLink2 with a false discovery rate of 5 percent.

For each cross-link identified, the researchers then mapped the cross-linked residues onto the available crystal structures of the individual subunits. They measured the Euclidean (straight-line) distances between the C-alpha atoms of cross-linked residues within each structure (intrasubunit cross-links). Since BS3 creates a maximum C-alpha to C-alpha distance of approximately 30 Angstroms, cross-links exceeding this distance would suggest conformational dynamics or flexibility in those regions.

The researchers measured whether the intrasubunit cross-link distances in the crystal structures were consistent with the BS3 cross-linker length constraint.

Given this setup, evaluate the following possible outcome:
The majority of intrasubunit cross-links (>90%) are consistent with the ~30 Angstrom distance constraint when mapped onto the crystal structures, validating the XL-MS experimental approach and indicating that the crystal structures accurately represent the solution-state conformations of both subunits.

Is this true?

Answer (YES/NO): YES